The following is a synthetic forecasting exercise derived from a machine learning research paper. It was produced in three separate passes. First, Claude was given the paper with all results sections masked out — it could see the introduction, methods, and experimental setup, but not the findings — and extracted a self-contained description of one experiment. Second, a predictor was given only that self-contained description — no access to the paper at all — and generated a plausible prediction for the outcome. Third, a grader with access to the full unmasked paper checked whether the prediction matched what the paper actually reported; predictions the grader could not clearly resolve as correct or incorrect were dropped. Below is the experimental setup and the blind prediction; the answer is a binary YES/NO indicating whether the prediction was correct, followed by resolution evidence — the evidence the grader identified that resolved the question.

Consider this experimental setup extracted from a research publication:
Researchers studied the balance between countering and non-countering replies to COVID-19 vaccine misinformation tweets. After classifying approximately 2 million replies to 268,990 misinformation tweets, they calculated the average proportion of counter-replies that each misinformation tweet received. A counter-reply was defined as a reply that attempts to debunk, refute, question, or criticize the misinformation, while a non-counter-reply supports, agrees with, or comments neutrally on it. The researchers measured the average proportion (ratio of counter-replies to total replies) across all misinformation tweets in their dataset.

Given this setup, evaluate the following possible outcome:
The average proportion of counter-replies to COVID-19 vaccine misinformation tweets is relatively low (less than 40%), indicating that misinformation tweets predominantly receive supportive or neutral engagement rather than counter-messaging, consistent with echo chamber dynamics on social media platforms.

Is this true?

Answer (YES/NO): YES